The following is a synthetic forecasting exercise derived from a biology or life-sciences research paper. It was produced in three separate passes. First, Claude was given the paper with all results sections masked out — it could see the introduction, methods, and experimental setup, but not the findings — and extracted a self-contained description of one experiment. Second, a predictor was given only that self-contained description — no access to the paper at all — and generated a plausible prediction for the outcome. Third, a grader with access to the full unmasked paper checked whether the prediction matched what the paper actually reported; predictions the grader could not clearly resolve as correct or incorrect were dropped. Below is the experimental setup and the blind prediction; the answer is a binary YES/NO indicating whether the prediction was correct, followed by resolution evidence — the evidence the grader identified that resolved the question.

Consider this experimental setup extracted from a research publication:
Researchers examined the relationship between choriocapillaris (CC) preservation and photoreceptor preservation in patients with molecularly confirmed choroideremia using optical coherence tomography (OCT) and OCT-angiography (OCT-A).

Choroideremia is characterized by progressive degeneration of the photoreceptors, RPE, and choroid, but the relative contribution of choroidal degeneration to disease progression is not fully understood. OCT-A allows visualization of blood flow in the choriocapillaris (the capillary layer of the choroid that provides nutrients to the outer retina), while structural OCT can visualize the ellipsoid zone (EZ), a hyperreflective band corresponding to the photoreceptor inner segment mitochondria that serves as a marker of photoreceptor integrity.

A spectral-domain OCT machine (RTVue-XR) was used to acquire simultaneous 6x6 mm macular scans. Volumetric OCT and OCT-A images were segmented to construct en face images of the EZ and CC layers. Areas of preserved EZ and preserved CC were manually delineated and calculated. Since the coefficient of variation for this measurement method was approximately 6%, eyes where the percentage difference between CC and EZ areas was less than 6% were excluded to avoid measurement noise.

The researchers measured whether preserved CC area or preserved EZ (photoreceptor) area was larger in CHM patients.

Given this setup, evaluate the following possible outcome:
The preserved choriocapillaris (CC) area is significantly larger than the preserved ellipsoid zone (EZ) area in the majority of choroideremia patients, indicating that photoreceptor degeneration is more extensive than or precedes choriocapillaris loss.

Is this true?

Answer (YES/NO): NO